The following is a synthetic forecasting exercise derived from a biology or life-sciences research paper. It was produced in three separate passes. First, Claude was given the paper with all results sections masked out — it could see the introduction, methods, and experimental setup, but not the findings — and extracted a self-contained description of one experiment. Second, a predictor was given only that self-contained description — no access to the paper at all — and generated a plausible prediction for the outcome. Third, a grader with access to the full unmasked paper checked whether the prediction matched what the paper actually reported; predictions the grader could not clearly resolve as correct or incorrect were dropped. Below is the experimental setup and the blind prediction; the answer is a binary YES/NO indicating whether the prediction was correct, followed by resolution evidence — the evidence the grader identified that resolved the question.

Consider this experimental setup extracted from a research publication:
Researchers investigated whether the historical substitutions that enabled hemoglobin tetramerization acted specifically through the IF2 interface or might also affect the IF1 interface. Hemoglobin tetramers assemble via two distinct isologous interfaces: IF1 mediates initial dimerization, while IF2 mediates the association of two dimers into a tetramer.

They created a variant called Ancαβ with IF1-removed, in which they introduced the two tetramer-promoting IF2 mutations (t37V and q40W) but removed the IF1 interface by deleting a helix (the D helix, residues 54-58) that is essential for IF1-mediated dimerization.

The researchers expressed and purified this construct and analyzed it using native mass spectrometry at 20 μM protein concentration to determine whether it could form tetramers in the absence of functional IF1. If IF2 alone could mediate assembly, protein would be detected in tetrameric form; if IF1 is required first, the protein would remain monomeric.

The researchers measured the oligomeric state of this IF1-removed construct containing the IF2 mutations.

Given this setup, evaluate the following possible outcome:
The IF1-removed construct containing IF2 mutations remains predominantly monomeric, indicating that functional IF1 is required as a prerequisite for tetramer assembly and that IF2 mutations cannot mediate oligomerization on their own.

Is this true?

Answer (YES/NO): YES